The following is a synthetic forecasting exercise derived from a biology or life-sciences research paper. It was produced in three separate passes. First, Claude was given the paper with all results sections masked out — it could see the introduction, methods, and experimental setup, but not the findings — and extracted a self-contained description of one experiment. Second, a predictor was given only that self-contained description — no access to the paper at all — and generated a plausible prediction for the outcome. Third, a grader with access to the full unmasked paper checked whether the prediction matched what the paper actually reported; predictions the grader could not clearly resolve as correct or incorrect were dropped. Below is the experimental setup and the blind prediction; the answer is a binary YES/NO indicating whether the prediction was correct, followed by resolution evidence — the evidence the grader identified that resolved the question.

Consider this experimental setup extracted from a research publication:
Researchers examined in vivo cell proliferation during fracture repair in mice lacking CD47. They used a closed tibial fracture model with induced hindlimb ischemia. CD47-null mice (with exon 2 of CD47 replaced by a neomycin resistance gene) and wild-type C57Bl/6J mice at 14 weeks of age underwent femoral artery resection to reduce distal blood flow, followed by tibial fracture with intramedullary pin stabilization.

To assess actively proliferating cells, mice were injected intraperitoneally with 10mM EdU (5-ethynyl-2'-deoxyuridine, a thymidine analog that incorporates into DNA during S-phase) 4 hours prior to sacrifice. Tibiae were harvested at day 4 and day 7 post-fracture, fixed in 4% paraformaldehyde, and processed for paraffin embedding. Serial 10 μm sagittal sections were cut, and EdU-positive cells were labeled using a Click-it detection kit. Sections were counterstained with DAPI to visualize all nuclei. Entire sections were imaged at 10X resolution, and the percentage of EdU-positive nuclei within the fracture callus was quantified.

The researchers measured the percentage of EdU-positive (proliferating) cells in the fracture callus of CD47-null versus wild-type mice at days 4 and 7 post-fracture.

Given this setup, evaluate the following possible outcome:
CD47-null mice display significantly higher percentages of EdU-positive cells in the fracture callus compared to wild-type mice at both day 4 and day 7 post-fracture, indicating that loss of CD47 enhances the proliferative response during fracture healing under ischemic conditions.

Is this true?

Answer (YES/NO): NO